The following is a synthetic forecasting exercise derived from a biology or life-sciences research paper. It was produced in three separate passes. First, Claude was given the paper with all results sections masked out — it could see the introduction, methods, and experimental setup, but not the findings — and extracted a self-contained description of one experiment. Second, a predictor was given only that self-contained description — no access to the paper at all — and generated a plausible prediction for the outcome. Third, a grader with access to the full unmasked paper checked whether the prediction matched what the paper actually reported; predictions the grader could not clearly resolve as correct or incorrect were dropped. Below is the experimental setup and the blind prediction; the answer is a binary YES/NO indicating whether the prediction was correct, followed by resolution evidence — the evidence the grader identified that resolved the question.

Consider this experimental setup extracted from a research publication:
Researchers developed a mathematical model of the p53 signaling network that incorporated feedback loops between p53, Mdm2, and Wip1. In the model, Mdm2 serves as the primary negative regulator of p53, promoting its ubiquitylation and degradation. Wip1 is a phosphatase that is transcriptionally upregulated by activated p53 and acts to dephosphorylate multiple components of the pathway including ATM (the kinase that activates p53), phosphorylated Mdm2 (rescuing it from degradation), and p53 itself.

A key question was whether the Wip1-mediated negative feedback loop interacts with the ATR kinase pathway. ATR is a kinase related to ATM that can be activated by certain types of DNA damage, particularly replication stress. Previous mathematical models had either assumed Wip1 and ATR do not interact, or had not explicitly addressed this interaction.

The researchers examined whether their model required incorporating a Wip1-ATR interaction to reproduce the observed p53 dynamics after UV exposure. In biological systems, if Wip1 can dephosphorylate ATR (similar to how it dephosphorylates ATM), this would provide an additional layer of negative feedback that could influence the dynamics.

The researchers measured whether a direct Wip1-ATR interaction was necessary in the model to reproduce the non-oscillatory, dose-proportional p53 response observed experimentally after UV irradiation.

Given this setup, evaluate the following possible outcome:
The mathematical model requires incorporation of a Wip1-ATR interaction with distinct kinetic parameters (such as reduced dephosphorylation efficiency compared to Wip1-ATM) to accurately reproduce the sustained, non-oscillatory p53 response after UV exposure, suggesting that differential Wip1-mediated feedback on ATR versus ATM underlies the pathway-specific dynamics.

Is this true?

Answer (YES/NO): NO